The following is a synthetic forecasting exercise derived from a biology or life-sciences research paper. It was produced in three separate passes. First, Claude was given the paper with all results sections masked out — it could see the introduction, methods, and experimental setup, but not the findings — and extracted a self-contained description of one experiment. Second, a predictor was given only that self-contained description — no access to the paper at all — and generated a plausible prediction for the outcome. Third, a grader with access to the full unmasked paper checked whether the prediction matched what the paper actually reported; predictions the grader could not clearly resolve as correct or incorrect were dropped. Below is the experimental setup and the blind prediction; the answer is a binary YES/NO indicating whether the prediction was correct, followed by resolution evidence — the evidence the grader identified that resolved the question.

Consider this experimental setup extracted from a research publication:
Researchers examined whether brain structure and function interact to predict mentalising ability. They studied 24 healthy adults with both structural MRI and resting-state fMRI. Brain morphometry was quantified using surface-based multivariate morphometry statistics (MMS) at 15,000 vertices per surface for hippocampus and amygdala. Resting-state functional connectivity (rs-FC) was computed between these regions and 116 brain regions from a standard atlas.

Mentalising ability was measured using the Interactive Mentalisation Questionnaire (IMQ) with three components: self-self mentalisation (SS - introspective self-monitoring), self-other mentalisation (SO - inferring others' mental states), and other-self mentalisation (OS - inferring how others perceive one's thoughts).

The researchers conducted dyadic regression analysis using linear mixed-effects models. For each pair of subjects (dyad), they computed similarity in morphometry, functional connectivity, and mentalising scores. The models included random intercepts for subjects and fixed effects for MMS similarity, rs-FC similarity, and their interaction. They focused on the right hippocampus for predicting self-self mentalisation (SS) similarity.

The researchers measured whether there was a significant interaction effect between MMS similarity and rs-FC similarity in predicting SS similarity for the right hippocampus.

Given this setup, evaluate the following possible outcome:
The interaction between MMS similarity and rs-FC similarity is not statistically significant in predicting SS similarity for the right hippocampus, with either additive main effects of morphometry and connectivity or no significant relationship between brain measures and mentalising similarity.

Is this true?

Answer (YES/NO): NO